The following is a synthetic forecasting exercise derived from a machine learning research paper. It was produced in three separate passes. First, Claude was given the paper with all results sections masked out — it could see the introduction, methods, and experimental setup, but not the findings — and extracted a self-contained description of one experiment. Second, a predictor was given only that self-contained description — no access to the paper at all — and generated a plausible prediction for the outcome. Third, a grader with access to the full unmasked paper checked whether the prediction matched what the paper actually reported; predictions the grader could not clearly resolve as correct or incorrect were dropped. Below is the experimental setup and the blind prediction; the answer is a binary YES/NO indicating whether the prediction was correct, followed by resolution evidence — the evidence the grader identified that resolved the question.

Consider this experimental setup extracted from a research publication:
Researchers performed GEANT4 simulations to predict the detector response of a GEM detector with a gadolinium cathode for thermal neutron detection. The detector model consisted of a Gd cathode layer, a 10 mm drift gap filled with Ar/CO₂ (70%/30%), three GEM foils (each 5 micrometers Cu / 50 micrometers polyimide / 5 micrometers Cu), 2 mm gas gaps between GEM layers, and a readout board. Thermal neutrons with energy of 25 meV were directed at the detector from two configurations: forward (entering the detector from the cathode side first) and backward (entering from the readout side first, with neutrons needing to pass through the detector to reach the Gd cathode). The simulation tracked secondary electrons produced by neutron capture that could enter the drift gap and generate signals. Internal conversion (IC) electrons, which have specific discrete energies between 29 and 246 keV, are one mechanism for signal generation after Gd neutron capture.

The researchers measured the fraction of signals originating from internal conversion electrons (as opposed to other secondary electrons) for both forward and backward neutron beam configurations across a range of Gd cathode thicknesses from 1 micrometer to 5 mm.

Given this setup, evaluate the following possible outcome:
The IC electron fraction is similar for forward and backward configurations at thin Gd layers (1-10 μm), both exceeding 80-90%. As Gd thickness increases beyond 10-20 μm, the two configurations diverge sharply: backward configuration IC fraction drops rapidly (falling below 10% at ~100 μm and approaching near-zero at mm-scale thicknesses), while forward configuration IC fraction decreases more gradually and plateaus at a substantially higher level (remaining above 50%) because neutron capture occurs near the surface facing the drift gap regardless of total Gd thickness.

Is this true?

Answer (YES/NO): NO